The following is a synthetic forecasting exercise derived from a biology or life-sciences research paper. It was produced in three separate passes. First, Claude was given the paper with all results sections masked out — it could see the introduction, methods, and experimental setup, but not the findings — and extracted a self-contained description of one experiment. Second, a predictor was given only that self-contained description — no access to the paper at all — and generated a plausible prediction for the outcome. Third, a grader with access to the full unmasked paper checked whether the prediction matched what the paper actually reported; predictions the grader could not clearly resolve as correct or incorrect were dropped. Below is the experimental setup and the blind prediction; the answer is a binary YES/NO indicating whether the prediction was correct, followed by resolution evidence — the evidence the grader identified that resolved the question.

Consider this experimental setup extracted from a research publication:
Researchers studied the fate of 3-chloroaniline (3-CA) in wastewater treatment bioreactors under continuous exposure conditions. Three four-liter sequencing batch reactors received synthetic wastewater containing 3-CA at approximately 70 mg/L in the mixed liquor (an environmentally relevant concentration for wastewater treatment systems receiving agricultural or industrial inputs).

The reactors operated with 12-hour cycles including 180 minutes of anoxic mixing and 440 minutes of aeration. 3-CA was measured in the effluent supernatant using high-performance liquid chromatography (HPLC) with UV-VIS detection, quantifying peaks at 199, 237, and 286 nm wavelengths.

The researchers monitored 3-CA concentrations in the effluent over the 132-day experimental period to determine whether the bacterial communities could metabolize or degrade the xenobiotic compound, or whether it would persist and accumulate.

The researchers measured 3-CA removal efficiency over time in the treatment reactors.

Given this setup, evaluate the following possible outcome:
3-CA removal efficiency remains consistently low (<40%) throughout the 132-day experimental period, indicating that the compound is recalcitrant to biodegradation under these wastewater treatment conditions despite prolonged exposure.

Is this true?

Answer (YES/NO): NO